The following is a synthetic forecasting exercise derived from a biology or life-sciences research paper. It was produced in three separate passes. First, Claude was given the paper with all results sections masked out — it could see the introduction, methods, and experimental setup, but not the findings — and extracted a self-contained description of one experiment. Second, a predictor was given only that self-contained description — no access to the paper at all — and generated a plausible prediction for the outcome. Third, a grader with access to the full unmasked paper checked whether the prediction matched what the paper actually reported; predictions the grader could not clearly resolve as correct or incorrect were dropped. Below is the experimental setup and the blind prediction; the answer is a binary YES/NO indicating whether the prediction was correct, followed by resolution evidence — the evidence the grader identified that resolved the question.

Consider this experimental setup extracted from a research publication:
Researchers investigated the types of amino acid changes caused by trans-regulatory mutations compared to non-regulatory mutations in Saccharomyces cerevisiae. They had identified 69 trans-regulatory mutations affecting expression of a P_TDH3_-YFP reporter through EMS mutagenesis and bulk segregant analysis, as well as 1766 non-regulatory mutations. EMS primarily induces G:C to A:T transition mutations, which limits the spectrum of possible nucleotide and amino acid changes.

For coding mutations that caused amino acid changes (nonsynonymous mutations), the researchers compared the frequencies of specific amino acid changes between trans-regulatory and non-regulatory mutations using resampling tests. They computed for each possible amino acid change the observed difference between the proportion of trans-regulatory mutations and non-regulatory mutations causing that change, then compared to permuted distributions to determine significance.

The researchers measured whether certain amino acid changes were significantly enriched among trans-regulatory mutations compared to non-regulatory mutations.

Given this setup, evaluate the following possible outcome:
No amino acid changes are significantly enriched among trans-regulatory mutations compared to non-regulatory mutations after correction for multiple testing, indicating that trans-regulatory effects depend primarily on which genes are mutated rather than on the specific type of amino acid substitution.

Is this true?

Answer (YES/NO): NO